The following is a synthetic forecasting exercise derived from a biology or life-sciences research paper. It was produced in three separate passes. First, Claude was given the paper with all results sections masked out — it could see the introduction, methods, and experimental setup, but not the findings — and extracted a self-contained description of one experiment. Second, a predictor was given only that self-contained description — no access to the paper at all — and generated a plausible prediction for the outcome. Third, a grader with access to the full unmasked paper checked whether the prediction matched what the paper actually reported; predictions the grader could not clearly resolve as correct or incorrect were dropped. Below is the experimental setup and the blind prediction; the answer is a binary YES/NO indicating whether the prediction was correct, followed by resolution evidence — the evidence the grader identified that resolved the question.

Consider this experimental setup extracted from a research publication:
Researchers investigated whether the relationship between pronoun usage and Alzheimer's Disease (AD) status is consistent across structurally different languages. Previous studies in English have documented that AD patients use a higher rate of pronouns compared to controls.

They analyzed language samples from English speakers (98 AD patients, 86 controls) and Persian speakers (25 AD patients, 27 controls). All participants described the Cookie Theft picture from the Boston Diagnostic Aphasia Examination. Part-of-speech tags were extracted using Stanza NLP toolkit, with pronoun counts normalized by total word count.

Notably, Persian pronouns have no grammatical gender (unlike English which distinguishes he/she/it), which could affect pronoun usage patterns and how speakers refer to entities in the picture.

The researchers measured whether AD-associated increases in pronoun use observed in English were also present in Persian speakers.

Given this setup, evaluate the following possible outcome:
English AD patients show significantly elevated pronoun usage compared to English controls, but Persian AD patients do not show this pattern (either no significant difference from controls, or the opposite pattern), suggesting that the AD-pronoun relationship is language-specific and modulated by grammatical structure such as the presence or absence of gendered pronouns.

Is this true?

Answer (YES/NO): NO